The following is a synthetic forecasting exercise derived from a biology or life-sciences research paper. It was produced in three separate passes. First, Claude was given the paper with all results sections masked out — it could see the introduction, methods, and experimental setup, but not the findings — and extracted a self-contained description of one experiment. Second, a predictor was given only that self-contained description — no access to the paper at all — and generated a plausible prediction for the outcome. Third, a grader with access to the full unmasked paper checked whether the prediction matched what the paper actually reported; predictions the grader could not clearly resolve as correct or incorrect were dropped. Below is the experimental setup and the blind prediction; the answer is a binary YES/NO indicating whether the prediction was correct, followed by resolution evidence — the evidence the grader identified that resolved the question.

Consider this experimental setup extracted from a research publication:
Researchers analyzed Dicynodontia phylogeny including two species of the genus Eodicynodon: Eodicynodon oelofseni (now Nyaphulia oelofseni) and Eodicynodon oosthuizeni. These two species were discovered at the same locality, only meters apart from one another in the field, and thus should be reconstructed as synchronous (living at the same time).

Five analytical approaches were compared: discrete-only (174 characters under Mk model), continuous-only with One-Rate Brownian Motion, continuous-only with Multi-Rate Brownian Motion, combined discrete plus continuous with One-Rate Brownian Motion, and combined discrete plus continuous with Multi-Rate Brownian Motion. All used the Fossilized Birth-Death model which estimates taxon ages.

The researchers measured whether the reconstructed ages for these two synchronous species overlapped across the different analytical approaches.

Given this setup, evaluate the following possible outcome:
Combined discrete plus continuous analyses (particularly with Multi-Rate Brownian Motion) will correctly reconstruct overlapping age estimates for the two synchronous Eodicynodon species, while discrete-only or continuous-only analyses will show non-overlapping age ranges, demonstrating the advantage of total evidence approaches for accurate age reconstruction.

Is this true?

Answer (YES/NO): NO